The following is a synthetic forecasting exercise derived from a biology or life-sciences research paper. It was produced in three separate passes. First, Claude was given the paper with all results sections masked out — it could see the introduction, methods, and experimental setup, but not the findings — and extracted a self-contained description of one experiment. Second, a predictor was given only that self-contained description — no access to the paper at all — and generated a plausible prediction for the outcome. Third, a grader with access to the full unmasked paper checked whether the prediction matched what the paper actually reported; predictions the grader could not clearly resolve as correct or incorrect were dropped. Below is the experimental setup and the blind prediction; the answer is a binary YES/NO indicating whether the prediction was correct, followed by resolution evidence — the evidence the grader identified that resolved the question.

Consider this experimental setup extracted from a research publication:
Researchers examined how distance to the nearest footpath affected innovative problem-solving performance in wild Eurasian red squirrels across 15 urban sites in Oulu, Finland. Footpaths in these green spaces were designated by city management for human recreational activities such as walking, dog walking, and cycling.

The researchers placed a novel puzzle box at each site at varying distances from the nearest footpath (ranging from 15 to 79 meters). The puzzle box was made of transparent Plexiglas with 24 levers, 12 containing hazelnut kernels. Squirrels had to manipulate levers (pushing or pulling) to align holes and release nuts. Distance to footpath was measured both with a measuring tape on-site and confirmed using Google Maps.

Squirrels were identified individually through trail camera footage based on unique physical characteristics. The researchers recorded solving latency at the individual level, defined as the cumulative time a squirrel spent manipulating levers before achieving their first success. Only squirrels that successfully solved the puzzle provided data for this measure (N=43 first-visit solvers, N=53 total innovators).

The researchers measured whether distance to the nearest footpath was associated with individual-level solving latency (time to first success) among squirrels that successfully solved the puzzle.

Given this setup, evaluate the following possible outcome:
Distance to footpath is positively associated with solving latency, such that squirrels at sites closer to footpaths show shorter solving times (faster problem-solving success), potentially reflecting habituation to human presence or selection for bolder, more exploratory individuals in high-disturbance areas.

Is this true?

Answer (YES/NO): NO